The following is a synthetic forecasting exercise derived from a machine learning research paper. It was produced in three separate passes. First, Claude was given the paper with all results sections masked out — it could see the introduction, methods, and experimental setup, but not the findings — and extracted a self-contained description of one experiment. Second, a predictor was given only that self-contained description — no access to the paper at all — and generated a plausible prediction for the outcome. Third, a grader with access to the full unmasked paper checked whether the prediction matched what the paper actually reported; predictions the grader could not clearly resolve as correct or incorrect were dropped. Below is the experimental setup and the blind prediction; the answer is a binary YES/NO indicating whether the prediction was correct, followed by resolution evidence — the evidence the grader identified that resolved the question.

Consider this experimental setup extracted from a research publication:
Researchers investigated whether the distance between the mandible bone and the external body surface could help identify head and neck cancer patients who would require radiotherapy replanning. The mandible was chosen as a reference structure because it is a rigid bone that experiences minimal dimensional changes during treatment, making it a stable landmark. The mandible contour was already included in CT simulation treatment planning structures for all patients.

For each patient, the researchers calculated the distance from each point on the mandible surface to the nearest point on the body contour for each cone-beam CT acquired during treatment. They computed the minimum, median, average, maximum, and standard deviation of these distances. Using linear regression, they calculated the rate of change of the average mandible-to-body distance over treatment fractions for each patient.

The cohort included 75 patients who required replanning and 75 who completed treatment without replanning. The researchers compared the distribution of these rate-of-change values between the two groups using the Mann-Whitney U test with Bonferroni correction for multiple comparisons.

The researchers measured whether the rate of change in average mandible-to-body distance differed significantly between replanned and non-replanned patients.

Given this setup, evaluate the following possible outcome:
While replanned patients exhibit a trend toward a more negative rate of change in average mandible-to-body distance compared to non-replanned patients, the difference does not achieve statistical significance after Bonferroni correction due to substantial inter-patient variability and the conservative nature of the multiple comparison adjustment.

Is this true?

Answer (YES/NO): NO